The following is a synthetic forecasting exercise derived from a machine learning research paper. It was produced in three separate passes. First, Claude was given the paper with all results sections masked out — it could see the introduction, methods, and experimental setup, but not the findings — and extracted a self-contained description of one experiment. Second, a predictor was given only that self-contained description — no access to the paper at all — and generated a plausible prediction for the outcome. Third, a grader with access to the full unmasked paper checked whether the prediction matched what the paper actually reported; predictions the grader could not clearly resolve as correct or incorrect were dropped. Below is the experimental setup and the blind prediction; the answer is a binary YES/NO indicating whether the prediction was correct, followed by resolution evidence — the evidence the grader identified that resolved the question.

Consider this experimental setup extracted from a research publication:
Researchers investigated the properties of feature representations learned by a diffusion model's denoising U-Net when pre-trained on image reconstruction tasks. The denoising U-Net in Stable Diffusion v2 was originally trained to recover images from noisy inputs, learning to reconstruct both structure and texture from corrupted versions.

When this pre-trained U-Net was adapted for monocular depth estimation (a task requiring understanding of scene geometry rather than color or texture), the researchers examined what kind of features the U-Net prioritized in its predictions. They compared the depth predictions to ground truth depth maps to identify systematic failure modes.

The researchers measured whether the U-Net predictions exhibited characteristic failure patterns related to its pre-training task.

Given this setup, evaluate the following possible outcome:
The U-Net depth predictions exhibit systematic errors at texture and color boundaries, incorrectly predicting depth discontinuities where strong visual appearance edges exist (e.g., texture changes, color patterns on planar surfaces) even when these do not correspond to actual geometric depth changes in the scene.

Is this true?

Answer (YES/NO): YES